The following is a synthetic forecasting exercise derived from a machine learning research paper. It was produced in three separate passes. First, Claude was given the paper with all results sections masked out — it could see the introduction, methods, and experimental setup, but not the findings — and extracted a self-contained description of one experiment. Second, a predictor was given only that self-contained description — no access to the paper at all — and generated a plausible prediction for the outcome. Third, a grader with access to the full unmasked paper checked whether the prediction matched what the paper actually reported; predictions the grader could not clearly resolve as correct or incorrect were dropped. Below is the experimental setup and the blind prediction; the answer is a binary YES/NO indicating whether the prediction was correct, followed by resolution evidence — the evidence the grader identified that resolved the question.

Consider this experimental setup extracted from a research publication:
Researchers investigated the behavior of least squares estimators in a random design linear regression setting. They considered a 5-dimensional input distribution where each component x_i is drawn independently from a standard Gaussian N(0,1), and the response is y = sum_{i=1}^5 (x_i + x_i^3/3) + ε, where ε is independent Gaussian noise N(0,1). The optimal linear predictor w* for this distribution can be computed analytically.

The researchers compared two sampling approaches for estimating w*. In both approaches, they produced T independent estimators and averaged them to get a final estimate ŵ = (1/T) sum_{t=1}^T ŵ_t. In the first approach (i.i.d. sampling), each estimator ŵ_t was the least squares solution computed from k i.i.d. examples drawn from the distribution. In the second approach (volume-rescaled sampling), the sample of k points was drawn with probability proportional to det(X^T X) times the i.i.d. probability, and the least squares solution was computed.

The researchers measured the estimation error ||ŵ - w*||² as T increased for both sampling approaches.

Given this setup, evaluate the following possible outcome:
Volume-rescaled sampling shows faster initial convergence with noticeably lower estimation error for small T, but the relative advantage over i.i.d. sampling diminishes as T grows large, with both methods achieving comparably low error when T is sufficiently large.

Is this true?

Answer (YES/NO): NO